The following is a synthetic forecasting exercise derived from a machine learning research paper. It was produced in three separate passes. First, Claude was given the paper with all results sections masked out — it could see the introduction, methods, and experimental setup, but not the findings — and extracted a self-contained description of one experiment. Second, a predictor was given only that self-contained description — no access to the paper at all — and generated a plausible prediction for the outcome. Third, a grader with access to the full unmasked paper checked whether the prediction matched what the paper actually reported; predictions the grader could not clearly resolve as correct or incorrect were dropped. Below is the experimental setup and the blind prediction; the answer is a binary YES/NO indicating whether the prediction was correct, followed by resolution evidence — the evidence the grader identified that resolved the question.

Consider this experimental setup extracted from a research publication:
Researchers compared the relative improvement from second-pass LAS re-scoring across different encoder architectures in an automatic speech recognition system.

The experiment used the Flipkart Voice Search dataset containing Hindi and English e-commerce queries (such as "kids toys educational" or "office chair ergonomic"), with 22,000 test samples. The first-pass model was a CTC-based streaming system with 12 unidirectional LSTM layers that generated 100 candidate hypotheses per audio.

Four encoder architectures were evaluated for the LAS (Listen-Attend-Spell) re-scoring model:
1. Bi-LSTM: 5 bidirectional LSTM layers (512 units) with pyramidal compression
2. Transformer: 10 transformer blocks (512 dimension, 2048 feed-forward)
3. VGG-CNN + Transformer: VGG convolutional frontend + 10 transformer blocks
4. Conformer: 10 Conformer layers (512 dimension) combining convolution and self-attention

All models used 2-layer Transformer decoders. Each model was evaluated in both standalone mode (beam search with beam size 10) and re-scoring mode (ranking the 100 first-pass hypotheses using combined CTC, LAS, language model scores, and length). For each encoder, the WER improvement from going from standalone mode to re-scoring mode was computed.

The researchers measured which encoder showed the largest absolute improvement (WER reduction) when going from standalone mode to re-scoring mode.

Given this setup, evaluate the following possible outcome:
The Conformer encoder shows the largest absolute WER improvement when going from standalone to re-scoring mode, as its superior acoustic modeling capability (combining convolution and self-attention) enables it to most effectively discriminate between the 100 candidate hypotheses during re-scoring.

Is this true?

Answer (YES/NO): YES